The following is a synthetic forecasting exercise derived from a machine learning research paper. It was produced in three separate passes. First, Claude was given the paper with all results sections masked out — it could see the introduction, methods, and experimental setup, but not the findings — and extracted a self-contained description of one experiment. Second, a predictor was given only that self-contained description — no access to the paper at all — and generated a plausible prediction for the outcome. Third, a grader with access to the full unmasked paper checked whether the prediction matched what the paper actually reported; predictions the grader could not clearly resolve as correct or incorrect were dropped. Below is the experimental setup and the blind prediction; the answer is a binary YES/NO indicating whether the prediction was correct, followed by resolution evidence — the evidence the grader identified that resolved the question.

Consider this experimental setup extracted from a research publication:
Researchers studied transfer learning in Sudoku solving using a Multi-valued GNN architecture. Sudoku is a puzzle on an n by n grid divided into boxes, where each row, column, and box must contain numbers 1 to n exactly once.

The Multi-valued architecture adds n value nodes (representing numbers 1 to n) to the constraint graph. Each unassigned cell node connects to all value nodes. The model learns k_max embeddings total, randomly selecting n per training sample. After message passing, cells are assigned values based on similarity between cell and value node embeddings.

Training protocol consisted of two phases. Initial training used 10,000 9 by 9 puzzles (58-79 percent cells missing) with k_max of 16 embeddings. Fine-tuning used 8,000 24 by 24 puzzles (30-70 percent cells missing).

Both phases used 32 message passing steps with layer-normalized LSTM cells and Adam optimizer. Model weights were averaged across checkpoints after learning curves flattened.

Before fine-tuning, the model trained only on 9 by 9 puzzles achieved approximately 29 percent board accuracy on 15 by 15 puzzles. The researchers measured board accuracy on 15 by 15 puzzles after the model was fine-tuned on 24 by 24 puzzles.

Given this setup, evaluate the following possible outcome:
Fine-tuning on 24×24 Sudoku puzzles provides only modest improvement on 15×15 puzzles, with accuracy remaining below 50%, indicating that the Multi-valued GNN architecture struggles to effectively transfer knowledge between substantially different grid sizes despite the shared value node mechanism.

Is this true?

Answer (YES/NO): NO